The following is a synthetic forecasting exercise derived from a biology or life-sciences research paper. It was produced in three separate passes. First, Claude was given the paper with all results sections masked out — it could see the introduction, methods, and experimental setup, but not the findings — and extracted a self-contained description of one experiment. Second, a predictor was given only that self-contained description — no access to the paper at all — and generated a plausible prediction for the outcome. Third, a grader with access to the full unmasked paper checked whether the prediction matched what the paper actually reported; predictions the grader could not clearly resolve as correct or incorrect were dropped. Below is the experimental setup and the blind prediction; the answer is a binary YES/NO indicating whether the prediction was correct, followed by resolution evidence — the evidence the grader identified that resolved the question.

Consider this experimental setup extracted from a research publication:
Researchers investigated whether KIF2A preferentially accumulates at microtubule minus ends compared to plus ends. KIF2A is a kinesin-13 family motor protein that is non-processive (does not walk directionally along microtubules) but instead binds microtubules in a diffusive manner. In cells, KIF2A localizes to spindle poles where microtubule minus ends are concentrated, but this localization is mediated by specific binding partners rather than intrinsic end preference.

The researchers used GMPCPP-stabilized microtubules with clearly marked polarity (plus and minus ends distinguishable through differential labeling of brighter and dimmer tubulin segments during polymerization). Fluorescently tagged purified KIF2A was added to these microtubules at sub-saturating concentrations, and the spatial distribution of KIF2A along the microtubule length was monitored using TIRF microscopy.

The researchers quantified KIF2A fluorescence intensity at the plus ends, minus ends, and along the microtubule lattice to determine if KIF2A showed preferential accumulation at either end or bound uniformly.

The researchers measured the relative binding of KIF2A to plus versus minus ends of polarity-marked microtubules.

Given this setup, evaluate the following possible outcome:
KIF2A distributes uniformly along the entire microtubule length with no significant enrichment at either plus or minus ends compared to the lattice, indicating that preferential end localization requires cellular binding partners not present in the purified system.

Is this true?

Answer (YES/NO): NO